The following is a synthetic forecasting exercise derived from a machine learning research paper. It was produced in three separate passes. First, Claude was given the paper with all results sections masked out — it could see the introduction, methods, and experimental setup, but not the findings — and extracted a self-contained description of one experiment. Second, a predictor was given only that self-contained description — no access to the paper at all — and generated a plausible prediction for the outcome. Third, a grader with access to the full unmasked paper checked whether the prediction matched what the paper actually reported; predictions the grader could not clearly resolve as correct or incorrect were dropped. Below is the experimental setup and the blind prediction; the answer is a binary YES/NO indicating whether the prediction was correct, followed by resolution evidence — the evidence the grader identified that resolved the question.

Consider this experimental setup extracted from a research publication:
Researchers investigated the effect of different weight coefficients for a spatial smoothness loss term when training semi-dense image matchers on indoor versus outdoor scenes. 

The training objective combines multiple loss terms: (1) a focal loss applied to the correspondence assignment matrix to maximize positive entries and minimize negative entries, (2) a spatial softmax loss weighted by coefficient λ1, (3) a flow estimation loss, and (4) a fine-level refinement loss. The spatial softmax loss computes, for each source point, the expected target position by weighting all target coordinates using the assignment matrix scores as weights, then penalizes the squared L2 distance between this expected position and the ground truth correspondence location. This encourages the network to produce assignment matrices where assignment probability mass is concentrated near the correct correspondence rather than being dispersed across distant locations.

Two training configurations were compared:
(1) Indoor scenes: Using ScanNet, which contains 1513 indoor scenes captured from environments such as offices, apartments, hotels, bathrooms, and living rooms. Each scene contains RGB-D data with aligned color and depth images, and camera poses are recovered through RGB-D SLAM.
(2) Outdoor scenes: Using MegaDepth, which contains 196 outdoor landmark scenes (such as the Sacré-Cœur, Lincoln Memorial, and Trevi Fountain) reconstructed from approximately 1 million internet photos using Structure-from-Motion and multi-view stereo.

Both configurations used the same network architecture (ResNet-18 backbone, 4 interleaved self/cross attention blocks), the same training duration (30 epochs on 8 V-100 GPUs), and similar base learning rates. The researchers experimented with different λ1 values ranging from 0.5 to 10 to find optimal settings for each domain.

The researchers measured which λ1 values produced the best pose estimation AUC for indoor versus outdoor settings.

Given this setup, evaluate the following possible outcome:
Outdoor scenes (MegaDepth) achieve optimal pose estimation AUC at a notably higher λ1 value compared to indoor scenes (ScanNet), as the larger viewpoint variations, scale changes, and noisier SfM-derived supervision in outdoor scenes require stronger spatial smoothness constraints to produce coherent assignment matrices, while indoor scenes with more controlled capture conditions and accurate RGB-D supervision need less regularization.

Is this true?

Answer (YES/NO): NO